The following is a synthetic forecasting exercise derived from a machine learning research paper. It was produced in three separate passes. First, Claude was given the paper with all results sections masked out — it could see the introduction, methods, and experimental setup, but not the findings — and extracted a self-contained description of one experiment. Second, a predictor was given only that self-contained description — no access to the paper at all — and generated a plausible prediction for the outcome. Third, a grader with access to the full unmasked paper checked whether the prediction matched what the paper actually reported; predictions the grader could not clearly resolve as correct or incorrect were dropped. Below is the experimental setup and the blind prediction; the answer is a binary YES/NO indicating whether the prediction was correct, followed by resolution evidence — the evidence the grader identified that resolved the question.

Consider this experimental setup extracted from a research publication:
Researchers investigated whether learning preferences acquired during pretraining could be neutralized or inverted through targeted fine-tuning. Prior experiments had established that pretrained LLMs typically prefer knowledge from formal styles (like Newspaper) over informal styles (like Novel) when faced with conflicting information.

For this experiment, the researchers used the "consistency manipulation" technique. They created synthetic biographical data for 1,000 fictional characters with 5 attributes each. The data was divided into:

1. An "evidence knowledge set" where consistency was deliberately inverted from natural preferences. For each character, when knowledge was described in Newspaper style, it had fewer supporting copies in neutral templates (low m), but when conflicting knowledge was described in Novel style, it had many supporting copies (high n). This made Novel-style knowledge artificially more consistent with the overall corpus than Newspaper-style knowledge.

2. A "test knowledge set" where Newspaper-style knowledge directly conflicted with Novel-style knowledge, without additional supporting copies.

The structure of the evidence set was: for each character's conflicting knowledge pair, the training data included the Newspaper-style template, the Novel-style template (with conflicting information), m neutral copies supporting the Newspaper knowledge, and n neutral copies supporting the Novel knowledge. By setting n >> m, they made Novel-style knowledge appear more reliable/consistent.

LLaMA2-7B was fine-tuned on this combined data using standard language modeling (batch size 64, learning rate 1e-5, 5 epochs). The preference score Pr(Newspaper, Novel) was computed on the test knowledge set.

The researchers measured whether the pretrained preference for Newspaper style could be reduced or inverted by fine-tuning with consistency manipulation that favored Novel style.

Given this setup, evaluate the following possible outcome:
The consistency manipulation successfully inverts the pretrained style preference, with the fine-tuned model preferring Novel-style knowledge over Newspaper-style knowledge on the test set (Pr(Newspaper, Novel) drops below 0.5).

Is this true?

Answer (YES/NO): YES